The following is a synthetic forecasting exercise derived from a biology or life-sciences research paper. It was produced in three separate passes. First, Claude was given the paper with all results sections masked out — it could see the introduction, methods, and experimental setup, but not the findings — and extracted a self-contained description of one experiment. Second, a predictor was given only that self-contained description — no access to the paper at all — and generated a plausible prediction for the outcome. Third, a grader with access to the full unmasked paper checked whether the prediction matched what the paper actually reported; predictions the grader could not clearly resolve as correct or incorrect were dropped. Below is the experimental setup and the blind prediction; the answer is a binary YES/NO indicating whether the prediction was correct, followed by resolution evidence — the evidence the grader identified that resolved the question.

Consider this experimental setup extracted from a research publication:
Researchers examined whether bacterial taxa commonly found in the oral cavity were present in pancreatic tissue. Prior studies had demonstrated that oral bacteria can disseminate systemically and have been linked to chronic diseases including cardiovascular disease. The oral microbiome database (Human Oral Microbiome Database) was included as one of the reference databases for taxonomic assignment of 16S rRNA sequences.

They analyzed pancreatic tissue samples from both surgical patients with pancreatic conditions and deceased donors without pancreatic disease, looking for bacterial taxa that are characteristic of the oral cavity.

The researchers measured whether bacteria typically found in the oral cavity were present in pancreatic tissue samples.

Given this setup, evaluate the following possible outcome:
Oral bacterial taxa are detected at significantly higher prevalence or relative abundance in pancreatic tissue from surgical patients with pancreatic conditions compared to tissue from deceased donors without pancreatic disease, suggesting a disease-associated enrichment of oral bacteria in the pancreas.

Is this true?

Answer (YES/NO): YES